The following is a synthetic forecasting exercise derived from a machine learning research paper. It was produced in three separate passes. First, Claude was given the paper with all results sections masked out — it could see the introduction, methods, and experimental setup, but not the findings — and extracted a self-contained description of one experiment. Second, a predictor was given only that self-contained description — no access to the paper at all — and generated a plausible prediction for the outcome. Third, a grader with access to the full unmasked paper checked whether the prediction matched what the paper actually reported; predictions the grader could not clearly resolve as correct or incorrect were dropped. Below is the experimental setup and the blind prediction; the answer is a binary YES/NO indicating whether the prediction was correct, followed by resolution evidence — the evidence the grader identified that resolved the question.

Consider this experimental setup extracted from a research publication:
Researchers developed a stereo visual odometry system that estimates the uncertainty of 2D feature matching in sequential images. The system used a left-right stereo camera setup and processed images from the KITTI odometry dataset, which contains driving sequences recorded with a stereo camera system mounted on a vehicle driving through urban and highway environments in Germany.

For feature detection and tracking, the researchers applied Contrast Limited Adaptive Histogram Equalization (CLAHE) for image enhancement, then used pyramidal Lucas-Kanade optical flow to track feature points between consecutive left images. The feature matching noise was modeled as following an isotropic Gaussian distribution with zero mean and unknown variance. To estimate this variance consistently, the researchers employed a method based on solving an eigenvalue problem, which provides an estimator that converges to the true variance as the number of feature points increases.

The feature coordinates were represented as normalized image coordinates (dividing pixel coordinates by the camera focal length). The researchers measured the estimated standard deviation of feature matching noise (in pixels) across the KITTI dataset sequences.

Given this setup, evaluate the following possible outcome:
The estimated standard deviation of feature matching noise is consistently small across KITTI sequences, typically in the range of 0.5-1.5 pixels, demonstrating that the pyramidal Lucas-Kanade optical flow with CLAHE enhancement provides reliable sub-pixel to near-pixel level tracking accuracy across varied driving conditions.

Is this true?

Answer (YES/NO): NO